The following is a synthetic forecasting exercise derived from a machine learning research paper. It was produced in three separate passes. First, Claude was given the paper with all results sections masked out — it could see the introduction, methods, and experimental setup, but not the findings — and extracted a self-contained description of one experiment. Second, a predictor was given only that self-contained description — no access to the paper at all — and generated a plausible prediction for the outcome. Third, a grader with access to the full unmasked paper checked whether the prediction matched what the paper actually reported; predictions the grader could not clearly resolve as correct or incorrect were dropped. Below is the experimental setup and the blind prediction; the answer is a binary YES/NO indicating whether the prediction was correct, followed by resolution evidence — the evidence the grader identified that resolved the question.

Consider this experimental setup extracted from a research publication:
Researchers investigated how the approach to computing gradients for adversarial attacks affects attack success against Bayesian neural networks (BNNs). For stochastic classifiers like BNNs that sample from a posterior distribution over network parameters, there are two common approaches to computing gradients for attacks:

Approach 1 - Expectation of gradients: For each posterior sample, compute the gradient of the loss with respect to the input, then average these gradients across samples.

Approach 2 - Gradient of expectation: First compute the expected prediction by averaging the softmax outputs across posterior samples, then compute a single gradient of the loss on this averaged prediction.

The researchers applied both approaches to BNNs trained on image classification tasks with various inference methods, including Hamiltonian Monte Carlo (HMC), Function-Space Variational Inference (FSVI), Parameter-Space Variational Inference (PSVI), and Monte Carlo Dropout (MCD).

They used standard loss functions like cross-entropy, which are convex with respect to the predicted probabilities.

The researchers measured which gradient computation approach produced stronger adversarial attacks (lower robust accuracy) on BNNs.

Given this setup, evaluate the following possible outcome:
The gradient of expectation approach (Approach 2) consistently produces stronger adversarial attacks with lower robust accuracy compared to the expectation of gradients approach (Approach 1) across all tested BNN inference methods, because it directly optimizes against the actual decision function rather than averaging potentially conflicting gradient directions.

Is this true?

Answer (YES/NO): YES